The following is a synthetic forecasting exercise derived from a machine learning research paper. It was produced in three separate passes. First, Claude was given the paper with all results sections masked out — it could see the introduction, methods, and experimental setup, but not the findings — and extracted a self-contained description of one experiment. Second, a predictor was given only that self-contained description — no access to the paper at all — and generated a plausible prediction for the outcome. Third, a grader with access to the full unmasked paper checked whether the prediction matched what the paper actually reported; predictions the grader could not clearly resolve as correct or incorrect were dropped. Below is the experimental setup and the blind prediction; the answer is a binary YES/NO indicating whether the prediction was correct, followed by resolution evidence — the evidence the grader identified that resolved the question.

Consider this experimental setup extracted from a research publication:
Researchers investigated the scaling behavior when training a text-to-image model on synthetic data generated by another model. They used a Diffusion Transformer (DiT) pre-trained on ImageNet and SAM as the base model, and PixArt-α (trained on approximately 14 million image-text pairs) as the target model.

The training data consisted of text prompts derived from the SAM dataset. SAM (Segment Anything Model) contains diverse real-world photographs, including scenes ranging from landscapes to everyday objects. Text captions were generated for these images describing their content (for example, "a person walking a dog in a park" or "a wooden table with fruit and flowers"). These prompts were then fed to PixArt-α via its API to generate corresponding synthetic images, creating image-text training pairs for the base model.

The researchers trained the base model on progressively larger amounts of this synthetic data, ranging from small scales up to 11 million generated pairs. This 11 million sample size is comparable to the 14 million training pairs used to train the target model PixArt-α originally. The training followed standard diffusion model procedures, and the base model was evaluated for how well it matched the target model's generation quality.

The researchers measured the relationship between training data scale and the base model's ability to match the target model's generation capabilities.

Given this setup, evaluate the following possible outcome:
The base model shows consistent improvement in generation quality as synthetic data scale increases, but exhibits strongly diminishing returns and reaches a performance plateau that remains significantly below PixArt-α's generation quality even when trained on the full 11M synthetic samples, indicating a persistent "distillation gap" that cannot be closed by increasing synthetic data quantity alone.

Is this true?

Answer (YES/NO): NO